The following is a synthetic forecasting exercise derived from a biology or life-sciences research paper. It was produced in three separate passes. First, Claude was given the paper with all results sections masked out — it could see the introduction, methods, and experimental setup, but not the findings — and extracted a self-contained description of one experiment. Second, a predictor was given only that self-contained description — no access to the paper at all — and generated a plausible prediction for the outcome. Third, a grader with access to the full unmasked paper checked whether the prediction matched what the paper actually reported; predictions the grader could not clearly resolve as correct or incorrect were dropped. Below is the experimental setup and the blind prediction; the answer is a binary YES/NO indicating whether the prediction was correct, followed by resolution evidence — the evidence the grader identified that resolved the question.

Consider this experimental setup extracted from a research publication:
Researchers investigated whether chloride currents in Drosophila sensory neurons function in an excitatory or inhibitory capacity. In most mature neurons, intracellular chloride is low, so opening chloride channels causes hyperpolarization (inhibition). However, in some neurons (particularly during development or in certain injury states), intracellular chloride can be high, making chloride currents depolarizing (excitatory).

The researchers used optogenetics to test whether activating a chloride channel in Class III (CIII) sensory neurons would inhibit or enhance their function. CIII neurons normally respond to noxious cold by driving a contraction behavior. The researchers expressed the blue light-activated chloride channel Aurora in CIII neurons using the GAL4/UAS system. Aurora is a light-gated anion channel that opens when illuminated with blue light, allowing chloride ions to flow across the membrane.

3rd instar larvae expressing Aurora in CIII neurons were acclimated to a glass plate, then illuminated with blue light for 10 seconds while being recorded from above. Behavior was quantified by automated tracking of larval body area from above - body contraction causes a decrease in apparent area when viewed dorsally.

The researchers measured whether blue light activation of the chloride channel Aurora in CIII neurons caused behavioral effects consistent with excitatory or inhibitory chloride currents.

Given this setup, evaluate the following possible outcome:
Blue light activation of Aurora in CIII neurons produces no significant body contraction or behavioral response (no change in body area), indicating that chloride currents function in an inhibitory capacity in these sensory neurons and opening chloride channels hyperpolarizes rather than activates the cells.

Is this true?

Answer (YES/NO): NO